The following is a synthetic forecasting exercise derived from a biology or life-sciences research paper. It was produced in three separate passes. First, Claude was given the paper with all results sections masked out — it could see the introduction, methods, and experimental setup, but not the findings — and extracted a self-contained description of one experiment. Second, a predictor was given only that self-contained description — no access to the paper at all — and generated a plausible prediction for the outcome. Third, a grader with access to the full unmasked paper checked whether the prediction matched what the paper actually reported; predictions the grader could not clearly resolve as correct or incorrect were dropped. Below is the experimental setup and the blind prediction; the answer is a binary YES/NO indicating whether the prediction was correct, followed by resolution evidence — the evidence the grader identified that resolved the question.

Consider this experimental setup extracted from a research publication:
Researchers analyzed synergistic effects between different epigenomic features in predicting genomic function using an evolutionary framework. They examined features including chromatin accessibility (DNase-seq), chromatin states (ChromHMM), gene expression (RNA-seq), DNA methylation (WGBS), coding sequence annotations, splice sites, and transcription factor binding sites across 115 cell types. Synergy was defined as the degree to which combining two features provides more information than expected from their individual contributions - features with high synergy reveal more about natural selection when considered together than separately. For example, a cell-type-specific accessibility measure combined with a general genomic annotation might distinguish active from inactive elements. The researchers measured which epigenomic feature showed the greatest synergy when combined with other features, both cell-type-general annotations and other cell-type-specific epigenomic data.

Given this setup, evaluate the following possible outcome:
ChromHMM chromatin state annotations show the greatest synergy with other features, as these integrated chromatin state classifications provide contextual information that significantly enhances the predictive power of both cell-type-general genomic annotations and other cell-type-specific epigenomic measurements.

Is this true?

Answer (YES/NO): NO